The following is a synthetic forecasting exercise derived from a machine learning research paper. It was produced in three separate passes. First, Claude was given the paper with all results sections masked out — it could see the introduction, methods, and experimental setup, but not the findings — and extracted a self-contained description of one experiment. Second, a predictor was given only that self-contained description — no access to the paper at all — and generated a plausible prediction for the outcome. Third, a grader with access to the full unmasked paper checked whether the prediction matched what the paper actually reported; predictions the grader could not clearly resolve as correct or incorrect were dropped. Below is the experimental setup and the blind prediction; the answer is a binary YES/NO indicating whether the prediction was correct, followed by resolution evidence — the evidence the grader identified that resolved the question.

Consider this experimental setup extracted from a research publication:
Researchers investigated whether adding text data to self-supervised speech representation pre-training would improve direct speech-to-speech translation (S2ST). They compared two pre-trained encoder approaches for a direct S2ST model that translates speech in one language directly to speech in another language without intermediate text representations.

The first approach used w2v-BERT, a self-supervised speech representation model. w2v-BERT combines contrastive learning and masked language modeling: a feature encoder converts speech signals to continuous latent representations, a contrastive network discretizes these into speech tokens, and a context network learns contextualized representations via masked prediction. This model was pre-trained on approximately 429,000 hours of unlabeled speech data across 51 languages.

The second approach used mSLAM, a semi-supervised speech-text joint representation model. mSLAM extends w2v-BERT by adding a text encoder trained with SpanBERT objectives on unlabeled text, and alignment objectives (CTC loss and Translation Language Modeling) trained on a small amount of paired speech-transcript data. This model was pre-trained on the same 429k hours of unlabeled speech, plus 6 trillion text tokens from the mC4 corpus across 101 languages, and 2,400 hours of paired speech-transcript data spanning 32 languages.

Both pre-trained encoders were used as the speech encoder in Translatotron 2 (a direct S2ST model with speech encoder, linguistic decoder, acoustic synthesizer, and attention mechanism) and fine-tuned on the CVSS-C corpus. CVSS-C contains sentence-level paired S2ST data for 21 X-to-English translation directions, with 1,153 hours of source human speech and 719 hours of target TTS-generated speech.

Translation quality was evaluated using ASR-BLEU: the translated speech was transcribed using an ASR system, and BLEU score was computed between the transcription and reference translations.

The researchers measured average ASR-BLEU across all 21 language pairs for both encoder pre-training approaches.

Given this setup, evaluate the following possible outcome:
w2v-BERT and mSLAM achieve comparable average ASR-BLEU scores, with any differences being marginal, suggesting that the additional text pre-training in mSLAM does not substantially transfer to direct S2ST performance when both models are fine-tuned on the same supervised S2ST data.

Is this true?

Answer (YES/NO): YES